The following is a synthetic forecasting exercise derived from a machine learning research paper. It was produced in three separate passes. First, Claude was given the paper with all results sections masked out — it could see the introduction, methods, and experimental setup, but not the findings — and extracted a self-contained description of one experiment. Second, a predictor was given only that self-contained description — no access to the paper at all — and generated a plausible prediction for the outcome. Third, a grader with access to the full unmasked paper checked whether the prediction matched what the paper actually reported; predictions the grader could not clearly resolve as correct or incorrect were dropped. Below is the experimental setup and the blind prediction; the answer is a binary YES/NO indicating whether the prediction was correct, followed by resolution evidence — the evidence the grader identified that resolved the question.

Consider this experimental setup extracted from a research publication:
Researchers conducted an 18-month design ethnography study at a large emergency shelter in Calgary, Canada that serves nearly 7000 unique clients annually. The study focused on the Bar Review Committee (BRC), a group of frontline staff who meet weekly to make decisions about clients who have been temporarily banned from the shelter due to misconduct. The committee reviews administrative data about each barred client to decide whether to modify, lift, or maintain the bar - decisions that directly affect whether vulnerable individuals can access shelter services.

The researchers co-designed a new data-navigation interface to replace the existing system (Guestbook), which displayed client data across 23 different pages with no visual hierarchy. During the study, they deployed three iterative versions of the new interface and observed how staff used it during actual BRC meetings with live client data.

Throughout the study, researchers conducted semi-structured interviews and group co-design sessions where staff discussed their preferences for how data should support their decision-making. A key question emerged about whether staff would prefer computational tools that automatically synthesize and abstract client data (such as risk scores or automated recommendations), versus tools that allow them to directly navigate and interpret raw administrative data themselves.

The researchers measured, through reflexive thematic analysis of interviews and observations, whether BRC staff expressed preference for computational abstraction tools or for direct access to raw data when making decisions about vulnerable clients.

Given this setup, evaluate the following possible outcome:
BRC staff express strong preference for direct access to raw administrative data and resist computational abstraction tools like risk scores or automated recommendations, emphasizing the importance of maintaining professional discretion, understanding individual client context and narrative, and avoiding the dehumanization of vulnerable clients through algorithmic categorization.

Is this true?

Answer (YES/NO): YES